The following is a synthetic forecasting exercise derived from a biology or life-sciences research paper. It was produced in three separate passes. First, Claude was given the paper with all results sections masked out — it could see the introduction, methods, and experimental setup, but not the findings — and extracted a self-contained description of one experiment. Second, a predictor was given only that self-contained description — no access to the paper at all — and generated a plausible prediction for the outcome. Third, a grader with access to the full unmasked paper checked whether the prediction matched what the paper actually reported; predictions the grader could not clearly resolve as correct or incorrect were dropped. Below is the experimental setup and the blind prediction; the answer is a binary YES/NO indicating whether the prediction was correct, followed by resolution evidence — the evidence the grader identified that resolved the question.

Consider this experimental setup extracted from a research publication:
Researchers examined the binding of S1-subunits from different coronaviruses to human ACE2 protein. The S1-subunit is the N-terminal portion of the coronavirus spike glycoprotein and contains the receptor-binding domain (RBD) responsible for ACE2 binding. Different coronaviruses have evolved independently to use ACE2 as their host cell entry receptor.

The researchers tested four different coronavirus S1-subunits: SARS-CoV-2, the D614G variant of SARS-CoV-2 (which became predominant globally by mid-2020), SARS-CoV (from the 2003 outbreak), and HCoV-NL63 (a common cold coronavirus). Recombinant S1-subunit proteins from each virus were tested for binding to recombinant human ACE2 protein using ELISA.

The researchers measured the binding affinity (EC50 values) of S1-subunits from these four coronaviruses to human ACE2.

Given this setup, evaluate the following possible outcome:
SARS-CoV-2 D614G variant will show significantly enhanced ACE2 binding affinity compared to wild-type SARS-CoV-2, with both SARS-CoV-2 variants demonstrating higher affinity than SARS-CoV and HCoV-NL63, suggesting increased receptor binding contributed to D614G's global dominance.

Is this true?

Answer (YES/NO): NO